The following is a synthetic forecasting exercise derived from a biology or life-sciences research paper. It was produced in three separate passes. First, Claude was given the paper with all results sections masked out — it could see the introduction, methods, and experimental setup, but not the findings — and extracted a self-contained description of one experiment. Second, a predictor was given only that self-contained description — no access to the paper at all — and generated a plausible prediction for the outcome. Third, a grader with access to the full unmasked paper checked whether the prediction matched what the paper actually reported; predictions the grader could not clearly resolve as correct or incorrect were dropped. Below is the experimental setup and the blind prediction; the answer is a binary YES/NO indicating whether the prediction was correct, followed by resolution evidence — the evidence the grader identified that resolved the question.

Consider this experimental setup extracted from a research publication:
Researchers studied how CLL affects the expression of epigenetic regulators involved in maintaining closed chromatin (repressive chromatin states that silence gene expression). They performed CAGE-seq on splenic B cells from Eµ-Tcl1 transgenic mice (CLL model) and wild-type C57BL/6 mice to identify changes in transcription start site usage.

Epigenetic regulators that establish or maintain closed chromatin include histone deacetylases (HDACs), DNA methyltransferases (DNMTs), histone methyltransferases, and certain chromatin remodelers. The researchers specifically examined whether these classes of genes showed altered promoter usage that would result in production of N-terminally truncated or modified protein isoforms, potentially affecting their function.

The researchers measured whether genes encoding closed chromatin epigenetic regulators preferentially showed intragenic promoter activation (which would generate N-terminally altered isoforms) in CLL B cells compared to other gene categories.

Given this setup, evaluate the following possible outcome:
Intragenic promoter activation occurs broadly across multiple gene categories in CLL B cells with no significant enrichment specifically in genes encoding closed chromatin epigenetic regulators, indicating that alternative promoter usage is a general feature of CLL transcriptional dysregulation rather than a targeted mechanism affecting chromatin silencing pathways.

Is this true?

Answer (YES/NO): NO